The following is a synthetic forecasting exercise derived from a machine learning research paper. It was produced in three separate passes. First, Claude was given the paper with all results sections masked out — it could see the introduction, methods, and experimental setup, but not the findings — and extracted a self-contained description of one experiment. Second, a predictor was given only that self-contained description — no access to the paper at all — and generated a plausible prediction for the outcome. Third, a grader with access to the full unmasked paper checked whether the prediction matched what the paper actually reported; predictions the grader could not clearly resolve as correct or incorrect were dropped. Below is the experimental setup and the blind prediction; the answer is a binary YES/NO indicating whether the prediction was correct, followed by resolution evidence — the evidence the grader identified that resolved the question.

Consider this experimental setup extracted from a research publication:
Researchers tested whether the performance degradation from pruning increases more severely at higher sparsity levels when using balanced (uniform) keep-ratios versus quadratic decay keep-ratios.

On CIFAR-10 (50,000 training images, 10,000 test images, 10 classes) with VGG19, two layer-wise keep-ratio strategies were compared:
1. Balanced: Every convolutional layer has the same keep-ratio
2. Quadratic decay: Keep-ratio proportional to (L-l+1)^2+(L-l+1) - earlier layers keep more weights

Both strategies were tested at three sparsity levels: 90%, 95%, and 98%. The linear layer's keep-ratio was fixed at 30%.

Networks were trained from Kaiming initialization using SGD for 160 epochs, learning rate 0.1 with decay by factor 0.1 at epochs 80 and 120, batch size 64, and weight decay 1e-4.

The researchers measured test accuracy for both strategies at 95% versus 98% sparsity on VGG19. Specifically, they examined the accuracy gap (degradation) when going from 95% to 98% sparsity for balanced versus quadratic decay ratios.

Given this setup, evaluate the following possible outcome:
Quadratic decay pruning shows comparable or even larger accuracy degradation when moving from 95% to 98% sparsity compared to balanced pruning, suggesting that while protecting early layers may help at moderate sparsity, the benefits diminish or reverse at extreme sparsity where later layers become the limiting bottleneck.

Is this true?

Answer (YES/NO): NO